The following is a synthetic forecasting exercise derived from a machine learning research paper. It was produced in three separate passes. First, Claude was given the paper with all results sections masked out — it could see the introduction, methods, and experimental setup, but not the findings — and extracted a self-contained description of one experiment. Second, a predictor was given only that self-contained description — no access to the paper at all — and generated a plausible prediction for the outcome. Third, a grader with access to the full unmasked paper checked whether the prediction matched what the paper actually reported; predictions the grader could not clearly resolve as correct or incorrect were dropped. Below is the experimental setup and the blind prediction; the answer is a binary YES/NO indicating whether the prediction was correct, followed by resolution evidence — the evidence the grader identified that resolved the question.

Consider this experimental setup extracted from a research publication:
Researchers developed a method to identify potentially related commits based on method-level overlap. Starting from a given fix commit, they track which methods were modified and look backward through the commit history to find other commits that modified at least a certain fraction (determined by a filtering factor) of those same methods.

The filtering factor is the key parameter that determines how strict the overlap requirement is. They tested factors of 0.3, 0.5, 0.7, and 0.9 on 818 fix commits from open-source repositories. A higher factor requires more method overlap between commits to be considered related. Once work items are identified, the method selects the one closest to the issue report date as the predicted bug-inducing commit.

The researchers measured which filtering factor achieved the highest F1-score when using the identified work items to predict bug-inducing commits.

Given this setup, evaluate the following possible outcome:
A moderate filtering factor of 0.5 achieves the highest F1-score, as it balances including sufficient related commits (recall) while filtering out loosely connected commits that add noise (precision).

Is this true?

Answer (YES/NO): NO